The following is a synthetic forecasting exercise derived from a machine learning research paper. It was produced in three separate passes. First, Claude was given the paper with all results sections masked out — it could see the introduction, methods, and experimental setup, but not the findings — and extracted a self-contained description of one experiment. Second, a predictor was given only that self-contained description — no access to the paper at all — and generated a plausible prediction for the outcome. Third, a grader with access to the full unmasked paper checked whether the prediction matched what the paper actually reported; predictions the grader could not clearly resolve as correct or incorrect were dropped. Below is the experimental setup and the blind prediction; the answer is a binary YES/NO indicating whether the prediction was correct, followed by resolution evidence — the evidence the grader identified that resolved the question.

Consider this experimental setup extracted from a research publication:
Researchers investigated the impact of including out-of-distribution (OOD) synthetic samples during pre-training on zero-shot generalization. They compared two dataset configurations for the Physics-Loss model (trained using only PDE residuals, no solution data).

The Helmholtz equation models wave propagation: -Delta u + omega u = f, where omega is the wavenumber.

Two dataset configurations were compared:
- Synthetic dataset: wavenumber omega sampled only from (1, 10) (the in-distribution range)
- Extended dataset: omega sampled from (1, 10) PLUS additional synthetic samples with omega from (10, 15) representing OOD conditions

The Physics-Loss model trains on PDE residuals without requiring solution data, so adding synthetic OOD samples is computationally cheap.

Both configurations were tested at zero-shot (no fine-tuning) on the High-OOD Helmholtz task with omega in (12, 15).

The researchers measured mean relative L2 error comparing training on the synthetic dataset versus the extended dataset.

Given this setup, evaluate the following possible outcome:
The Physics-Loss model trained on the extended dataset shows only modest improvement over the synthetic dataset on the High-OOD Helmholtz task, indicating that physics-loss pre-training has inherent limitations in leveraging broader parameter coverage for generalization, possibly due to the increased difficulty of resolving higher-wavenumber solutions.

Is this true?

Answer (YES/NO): NO